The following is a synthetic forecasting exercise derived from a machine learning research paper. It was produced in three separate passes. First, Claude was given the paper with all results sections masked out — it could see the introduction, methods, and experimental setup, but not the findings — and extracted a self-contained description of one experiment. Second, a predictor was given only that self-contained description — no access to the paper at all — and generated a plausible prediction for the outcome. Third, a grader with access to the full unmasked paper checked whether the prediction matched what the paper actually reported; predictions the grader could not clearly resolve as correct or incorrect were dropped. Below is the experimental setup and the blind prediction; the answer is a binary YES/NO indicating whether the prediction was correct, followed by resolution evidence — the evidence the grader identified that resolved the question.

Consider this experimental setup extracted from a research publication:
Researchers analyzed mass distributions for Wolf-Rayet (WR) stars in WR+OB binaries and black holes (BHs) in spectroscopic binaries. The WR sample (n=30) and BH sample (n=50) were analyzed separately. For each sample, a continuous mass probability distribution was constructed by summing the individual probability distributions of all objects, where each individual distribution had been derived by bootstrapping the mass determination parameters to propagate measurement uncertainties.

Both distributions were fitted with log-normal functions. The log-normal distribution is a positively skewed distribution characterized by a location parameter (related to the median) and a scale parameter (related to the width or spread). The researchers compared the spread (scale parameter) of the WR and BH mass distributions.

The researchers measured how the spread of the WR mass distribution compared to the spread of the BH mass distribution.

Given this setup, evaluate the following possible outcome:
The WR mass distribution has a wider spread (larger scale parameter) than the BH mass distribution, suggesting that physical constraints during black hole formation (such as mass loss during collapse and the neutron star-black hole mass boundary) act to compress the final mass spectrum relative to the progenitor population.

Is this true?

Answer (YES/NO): NO